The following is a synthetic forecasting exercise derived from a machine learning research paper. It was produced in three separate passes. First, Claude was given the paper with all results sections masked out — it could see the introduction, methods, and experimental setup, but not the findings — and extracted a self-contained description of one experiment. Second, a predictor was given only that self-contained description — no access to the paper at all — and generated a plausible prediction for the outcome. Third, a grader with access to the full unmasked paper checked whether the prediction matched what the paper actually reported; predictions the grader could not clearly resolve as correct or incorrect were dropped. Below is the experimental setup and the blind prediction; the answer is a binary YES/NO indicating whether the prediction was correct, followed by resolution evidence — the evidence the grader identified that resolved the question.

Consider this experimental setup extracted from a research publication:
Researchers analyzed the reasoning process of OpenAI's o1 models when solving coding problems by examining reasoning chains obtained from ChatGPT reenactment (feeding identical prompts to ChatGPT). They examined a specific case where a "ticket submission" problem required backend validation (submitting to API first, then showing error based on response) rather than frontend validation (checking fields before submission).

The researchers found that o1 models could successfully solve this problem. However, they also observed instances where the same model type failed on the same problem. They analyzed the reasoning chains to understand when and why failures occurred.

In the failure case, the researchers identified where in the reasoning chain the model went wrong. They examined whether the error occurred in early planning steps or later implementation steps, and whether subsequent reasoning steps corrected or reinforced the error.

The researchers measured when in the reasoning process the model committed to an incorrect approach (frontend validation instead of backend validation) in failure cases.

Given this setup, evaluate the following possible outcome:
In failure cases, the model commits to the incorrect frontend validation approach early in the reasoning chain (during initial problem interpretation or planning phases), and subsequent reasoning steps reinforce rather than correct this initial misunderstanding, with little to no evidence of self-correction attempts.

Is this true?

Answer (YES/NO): YES